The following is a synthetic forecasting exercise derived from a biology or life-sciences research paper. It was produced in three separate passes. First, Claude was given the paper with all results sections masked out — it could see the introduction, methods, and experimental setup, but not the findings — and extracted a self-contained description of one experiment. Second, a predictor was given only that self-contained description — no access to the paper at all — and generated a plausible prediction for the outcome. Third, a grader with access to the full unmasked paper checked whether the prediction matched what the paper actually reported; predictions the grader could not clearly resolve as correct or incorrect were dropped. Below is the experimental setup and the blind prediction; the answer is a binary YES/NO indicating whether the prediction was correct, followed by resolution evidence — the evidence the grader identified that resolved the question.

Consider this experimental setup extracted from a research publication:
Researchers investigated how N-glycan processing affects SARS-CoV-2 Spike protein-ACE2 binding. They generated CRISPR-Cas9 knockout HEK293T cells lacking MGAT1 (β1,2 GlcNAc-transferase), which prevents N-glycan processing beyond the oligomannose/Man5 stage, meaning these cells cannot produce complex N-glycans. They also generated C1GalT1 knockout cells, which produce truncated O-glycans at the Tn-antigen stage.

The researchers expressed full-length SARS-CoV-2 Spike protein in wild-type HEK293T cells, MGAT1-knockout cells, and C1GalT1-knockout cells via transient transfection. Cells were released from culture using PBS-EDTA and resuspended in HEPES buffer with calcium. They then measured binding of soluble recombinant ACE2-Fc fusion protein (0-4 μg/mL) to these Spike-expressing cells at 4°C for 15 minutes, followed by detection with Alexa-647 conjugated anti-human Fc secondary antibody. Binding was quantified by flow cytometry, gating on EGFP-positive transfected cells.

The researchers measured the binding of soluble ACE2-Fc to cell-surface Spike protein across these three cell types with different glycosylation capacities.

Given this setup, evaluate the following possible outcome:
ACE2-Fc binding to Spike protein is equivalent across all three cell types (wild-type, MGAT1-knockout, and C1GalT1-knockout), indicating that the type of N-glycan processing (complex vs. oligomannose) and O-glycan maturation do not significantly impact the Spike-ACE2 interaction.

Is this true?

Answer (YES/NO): NO